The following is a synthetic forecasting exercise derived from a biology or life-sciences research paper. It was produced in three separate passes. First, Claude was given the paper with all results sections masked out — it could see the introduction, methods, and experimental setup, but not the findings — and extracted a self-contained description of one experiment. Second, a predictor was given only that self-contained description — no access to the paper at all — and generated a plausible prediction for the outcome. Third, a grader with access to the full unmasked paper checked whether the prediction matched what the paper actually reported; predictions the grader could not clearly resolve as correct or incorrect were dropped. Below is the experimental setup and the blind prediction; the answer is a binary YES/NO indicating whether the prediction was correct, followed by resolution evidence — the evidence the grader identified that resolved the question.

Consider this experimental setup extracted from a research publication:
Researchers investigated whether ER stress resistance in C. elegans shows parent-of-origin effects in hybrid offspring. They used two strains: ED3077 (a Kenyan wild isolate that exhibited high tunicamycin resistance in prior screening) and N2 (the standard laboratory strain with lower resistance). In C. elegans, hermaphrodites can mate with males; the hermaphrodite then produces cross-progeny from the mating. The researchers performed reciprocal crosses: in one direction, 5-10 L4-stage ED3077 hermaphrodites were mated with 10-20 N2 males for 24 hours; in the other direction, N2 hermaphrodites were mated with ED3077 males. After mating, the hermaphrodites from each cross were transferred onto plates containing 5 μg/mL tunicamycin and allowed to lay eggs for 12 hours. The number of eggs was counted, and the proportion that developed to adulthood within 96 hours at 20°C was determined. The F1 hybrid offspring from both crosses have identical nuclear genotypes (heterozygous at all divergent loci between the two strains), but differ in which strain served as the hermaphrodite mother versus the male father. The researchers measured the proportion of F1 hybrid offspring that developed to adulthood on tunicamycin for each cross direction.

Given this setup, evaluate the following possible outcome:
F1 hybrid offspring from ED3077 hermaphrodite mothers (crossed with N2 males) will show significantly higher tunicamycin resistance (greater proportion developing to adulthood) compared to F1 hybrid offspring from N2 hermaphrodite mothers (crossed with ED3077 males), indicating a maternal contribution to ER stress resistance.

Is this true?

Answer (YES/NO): YES